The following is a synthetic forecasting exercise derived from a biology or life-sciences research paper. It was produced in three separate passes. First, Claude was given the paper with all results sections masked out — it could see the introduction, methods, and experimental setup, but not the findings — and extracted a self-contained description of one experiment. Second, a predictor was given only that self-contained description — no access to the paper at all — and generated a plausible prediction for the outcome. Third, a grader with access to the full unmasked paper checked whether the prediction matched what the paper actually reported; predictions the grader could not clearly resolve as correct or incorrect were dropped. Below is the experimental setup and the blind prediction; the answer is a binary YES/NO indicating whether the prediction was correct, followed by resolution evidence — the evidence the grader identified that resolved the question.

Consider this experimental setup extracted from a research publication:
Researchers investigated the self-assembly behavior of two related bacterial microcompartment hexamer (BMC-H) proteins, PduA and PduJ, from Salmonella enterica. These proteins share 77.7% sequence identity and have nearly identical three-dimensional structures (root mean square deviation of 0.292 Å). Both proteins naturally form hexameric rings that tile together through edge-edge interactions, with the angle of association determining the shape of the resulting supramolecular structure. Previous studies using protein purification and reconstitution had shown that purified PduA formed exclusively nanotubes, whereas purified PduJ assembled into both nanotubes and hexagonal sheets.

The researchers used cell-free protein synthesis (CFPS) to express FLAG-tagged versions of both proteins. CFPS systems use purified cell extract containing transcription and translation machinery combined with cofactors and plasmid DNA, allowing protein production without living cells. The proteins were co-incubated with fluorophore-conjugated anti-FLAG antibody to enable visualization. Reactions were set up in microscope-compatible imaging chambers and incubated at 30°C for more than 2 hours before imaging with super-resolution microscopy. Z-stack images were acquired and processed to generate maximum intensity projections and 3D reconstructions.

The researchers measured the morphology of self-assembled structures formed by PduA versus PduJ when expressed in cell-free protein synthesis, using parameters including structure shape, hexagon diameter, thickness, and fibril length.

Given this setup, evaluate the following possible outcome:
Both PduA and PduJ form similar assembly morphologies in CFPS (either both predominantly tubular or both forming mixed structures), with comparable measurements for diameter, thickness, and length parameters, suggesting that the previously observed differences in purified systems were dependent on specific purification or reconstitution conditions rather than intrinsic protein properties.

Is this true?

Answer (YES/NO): NO